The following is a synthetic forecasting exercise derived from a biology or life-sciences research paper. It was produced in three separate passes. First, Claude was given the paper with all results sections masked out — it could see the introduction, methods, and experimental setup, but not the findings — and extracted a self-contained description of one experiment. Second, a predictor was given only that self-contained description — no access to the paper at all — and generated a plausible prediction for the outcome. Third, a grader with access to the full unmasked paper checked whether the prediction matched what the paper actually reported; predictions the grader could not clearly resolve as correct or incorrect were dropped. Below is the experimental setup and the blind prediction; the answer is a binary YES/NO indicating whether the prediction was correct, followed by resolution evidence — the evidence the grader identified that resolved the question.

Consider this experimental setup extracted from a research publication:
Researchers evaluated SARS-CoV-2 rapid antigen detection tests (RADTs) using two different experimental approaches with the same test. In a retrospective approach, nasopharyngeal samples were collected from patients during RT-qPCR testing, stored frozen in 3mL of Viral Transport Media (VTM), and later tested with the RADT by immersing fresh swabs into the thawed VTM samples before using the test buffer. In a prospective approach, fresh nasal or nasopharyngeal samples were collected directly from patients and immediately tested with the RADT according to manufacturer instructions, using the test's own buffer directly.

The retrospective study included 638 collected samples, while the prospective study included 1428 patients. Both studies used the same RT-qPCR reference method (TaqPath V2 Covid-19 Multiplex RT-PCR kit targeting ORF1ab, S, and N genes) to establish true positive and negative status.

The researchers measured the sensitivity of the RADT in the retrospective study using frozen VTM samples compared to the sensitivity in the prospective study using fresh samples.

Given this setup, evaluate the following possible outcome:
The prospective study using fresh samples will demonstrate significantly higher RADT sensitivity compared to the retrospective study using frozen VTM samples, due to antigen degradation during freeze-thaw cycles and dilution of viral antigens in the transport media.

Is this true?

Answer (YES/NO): YES